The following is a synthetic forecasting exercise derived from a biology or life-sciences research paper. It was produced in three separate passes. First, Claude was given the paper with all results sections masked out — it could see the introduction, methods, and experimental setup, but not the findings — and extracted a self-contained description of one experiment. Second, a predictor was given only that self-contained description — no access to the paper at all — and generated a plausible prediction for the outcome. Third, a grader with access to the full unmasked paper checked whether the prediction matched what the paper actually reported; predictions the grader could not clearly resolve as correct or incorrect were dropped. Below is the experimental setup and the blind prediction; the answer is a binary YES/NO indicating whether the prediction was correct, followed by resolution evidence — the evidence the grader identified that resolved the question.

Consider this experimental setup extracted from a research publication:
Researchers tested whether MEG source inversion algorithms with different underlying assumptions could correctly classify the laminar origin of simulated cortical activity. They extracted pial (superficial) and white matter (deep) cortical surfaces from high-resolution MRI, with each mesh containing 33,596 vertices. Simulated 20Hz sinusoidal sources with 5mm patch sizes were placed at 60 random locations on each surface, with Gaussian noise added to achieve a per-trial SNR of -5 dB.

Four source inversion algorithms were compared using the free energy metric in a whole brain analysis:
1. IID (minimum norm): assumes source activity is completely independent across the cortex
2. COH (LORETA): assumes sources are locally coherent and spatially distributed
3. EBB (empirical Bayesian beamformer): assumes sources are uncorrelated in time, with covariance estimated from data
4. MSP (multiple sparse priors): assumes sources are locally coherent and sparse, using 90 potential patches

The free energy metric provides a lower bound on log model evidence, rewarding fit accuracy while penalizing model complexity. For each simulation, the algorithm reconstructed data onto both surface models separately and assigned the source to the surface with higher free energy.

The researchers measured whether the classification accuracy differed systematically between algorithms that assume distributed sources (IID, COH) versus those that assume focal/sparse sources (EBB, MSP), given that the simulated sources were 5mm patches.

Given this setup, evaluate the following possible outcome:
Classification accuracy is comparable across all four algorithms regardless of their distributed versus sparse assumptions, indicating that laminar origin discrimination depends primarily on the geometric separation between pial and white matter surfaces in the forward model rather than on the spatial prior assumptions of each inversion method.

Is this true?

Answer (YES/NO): NO